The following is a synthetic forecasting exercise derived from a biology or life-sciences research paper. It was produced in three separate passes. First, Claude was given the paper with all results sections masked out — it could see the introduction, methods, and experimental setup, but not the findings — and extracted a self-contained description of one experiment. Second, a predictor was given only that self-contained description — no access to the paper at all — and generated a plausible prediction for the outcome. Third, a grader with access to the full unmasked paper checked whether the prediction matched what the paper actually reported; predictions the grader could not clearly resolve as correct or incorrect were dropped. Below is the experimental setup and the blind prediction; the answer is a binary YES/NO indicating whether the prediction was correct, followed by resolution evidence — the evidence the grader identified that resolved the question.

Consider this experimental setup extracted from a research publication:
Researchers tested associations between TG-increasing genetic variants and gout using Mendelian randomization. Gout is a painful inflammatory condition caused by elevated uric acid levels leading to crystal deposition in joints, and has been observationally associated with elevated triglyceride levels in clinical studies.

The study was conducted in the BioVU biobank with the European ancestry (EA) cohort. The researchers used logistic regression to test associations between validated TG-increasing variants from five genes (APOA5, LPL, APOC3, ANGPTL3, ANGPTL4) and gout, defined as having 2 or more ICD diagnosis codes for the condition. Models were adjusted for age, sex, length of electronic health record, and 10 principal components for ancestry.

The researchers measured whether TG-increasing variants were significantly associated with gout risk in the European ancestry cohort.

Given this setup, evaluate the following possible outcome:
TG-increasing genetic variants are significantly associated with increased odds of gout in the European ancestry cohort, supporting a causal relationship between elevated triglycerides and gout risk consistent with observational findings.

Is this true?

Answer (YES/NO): NO